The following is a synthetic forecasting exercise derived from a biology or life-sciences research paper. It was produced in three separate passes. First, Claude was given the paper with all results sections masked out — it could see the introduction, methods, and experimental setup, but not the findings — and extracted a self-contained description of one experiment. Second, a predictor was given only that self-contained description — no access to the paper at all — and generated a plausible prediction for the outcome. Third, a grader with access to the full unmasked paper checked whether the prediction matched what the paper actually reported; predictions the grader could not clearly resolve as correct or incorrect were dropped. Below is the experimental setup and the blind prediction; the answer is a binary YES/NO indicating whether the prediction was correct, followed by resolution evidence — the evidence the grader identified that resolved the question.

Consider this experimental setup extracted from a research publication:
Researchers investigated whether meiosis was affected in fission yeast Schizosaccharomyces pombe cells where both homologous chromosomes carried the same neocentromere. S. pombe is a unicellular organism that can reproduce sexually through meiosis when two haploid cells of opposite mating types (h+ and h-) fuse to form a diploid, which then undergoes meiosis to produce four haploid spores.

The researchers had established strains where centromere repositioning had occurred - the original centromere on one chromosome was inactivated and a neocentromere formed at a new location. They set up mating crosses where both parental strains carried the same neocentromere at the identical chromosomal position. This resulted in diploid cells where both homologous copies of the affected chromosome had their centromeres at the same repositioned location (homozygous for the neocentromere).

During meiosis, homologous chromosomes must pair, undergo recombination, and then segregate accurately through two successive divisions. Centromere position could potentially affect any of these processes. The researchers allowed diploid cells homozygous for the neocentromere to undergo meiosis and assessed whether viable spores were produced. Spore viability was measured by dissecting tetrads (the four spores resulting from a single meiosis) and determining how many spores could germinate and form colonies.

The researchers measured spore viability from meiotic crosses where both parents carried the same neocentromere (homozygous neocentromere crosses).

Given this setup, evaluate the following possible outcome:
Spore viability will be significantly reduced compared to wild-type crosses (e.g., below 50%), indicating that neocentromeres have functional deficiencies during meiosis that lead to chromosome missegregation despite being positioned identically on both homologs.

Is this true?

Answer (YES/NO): NO